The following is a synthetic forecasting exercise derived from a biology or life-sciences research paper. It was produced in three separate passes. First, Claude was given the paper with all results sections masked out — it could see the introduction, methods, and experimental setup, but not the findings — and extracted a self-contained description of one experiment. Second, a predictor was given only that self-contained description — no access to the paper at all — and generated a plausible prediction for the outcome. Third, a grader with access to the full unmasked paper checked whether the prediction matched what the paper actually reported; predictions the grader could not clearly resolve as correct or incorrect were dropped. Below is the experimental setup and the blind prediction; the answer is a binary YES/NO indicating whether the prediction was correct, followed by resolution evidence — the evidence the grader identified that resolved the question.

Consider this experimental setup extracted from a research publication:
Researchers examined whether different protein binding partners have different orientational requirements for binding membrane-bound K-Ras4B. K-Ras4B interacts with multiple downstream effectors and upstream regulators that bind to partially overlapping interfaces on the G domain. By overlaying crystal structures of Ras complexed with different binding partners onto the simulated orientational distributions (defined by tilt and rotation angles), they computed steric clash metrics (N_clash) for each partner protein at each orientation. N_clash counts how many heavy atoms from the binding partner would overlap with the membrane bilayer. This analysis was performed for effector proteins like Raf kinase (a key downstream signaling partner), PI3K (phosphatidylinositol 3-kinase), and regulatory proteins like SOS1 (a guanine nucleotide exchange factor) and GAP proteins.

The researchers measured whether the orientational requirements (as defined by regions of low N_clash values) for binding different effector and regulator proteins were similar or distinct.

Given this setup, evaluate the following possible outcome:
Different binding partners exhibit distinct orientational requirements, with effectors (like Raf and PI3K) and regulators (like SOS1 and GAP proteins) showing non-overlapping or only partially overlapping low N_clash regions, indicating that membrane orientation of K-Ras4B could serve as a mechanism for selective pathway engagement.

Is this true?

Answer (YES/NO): YES